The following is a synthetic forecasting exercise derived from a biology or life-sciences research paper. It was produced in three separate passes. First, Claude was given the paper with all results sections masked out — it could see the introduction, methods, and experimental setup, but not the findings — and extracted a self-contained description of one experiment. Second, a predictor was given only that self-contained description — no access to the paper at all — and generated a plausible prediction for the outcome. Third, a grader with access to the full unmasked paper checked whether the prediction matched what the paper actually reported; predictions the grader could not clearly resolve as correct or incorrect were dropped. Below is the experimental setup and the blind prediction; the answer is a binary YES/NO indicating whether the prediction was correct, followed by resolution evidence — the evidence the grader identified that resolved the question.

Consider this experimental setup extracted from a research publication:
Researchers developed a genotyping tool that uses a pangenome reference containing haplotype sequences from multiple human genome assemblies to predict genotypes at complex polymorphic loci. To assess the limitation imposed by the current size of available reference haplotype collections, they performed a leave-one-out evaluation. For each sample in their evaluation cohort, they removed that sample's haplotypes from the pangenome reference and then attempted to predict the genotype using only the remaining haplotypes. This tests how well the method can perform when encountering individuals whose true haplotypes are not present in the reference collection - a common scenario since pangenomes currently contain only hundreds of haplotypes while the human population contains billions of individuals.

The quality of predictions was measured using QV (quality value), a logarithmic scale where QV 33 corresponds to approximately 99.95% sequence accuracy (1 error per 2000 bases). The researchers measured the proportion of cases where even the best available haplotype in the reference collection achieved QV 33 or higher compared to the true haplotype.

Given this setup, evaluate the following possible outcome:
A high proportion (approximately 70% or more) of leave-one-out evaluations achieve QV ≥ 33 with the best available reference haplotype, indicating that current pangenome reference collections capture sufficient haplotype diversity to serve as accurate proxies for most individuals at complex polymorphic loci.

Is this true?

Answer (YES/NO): NO